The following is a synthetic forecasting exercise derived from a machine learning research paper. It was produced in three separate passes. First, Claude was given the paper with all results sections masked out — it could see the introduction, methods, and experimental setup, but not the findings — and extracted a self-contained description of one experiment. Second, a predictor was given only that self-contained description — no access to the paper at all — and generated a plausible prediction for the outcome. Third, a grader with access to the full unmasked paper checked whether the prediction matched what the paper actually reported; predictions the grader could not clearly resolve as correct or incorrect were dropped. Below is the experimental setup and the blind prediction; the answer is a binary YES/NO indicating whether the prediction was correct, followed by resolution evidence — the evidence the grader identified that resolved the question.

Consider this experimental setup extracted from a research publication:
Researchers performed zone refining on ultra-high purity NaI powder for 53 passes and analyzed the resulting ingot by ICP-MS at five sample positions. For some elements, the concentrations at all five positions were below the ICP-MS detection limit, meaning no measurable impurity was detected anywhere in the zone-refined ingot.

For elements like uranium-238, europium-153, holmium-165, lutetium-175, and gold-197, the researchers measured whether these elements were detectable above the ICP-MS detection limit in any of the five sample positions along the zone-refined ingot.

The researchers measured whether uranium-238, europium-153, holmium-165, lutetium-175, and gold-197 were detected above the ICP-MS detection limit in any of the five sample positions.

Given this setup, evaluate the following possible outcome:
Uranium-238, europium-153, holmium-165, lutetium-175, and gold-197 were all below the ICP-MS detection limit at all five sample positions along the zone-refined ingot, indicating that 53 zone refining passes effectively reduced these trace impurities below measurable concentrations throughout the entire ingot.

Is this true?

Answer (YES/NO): NO